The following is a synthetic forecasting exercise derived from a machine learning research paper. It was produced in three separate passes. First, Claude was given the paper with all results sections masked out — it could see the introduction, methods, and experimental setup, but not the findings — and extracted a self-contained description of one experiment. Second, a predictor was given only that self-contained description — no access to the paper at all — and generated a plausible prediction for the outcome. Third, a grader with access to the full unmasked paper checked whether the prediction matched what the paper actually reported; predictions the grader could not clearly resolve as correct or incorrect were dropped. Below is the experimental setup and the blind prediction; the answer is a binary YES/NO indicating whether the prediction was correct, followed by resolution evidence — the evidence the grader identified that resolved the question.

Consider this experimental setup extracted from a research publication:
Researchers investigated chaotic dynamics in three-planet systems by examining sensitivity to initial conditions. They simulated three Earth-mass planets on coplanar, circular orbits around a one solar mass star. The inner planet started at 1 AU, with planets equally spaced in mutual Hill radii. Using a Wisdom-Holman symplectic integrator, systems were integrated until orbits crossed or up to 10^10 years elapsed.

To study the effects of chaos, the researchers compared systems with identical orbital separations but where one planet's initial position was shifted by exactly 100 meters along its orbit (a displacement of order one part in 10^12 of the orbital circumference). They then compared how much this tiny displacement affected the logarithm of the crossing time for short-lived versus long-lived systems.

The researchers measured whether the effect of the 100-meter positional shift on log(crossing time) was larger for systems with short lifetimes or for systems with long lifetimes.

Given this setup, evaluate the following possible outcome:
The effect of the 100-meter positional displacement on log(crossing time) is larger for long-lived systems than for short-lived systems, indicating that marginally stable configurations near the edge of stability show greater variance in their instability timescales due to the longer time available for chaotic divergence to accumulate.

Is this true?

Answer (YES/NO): YES